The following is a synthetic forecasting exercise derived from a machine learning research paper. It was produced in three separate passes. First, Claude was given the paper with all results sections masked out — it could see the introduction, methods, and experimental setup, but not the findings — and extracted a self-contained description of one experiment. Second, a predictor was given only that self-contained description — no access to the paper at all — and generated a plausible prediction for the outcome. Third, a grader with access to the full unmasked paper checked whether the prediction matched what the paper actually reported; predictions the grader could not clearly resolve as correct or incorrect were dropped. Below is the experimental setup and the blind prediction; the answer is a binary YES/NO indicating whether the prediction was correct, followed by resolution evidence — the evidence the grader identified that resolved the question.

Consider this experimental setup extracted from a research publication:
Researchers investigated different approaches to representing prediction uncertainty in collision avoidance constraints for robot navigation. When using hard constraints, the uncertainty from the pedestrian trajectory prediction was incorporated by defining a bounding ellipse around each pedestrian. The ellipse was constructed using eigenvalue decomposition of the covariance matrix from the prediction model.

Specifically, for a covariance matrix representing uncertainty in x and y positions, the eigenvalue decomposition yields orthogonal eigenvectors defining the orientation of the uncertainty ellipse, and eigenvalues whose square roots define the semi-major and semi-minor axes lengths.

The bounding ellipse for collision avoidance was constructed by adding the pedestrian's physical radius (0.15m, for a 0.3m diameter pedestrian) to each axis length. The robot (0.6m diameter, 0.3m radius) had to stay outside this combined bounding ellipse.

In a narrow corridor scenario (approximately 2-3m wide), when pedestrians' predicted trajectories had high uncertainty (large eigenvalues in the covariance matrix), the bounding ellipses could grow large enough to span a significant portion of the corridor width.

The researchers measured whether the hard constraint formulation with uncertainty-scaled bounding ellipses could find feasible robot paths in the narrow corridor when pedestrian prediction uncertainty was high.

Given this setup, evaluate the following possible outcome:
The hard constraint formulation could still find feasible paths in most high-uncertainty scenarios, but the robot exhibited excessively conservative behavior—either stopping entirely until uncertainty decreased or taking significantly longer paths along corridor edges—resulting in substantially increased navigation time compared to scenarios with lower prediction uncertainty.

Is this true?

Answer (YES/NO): NO